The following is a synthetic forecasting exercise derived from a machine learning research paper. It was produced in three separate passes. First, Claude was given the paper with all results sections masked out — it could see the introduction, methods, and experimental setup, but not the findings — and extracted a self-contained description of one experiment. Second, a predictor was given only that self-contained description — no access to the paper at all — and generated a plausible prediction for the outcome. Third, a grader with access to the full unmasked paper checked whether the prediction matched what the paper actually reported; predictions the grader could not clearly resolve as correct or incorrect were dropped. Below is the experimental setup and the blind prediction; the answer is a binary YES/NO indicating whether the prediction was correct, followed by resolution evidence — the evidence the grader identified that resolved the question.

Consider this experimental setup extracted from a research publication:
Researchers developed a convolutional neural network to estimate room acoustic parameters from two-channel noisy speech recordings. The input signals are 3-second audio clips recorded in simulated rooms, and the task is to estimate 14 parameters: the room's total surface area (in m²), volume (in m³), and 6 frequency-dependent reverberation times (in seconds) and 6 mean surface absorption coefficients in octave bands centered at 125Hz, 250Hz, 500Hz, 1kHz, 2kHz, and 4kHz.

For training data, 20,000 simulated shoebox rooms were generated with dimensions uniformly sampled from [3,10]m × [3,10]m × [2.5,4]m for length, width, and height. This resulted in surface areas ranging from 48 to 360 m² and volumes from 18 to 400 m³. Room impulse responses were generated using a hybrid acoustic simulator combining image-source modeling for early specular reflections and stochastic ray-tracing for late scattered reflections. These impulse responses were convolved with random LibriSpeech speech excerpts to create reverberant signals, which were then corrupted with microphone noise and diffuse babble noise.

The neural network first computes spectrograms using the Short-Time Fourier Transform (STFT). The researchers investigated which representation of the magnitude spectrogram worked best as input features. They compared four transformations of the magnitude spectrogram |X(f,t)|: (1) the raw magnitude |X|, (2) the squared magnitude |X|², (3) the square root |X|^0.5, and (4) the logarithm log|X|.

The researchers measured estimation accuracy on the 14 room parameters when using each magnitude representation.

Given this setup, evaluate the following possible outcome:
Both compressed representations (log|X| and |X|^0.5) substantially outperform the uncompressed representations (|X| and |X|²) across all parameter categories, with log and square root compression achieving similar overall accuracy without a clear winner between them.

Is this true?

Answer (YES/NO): NO